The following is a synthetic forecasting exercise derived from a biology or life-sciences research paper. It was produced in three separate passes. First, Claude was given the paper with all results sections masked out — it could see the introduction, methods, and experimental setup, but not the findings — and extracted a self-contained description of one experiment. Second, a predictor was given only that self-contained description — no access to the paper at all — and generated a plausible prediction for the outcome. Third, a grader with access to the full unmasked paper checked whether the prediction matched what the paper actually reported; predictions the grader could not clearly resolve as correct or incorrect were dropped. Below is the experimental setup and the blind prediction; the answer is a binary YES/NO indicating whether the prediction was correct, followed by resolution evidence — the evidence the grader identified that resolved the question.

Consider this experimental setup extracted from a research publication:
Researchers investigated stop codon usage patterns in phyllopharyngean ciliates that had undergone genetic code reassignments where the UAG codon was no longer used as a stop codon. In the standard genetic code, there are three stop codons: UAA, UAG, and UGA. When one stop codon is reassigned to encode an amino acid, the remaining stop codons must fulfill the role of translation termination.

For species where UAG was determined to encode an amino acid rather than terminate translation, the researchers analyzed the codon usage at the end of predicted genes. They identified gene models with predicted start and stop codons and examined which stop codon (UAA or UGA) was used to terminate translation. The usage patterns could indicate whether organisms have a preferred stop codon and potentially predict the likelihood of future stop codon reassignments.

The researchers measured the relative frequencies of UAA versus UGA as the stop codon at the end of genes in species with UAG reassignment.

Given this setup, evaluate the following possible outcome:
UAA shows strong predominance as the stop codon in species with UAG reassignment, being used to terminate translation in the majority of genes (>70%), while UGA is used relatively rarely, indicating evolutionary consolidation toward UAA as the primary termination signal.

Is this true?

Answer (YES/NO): YES